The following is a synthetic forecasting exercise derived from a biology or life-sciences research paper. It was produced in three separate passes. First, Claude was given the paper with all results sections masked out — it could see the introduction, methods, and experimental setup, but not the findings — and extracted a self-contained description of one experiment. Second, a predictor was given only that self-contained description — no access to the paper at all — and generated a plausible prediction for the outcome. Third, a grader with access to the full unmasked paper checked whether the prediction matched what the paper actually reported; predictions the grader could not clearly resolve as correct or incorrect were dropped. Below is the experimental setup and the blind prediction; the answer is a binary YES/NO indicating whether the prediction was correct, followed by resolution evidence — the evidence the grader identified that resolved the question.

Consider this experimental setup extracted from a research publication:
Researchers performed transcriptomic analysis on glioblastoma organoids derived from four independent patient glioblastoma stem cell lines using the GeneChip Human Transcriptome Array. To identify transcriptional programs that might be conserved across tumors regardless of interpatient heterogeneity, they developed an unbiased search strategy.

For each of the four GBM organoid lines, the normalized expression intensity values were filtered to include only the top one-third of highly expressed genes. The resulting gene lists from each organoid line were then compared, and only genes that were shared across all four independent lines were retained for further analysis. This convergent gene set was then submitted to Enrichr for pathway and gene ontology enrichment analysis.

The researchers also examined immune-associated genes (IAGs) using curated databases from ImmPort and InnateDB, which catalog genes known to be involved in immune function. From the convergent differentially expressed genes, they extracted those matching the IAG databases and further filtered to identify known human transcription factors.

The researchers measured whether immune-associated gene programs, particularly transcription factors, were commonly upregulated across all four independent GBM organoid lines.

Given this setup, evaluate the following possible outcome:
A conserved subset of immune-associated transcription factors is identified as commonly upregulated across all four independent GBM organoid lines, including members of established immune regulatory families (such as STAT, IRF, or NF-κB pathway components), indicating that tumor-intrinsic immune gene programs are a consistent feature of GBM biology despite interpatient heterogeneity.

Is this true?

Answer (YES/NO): YES